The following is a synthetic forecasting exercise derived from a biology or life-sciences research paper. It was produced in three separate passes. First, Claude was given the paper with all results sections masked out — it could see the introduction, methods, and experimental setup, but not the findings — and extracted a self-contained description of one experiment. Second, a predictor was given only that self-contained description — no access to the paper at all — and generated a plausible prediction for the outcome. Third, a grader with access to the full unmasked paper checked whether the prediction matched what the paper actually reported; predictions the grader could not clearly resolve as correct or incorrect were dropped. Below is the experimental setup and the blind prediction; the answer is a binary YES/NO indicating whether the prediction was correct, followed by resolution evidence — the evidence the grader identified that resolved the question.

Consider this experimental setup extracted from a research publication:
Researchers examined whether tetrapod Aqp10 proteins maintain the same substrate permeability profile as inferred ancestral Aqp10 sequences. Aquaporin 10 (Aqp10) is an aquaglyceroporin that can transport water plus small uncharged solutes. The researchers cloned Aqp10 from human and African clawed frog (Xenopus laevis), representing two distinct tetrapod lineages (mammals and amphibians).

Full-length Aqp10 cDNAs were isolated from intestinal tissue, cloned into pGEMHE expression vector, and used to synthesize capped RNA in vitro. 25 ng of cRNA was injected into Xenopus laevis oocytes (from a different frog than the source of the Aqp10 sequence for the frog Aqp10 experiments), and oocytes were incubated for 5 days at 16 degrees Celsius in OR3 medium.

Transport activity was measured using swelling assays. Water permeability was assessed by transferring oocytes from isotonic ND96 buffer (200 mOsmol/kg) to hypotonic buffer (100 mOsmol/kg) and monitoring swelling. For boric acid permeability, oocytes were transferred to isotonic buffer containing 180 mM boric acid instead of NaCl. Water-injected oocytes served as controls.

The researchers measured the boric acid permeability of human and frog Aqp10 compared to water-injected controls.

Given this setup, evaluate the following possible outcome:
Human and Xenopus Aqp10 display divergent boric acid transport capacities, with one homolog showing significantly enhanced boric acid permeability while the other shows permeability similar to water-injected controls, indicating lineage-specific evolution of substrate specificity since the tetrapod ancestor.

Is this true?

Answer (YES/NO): NO